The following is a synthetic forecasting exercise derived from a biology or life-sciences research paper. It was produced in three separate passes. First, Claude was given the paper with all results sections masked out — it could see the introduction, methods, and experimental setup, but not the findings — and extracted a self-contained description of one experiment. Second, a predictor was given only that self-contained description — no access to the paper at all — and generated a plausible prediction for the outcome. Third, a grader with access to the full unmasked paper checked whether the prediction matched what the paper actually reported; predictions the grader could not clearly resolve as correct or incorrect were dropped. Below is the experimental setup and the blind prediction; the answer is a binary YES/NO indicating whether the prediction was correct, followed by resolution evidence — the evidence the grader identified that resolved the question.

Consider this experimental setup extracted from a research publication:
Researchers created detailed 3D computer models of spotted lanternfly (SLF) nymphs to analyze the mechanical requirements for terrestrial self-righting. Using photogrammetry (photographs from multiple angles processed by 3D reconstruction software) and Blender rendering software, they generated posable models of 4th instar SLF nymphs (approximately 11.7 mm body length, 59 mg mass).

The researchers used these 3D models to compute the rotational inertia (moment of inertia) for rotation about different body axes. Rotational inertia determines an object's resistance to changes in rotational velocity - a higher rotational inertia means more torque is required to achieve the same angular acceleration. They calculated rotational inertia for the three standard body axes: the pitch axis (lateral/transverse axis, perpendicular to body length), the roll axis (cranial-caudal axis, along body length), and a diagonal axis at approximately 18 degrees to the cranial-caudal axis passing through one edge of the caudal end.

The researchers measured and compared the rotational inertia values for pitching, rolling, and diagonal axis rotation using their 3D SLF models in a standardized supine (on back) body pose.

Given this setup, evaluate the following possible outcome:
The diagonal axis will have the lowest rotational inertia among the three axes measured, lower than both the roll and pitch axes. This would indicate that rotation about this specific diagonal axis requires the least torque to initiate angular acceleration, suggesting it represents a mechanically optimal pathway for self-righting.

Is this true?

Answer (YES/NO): NO